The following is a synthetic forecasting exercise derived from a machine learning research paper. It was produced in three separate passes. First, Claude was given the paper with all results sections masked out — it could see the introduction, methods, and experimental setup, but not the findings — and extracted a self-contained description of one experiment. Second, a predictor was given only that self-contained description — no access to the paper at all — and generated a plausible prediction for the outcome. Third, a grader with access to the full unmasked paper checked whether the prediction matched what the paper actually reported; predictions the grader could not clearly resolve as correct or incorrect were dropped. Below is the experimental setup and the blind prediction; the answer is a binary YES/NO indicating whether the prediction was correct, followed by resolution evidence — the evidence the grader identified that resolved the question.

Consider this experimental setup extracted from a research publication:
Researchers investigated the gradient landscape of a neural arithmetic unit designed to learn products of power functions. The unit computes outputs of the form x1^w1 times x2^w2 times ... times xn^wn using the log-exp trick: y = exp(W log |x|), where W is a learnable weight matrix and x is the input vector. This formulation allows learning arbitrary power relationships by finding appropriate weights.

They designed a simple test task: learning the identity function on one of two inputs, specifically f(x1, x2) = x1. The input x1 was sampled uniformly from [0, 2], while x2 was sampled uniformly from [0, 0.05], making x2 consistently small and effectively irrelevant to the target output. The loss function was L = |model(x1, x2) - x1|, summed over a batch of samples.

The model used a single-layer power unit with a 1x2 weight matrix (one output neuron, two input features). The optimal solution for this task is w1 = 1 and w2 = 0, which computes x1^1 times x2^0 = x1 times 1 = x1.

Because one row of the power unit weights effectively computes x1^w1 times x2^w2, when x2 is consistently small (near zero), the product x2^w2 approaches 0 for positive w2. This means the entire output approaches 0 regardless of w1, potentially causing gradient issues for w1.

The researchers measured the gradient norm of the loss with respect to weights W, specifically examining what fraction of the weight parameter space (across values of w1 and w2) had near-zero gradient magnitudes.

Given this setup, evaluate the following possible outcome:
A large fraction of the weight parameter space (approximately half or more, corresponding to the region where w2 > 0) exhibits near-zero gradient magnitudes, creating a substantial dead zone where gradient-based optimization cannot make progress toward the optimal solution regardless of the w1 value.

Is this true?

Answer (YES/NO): NO